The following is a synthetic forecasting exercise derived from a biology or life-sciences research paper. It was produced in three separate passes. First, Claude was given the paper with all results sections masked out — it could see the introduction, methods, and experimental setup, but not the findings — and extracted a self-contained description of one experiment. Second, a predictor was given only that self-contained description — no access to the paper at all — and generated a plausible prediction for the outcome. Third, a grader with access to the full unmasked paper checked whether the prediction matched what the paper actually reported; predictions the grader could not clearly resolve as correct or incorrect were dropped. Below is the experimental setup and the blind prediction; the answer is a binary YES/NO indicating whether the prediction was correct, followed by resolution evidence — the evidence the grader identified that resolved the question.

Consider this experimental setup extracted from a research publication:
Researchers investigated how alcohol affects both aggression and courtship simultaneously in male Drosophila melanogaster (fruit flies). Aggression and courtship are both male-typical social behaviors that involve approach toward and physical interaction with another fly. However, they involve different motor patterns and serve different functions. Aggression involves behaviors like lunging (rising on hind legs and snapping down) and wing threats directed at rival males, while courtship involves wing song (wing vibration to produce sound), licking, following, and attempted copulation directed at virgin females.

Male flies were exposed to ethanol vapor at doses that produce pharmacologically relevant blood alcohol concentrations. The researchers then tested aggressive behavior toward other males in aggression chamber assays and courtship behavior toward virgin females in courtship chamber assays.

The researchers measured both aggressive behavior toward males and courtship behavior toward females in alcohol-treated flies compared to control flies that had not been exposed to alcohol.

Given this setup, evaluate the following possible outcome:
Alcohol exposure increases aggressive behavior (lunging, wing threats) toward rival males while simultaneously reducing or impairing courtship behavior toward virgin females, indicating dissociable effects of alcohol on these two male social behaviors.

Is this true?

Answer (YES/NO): YES